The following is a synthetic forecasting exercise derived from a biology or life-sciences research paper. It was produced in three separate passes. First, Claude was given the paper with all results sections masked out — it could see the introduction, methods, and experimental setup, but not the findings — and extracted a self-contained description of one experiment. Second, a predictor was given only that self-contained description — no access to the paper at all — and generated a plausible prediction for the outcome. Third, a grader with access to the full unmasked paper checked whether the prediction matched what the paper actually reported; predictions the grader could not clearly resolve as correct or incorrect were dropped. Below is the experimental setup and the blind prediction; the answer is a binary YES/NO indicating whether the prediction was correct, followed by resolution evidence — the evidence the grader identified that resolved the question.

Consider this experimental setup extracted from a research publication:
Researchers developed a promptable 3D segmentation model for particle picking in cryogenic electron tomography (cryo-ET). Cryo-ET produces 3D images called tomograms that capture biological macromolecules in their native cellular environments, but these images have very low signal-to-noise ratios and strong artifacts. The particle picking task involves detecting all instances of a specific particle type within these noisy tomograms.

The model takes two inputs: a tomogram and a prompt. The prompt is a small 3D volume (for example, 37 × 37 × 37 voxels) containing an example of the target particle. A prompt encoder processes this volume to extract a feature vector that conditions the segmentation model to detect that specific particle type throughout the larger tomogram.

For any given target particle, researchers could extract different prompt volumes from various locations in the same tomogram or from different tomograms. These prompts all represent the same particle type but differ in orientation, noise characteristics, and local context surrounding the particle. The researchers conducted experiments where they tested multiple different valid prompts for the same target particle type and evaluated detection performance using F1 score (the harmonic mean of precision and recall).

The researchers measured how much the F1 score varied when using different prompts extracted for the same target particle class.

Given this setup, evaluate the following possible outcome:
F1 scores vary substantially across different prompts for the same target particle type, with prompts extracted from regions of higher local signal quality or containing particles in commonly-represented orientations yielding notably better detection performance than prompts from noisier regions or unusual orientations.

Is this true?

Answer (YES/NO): NO